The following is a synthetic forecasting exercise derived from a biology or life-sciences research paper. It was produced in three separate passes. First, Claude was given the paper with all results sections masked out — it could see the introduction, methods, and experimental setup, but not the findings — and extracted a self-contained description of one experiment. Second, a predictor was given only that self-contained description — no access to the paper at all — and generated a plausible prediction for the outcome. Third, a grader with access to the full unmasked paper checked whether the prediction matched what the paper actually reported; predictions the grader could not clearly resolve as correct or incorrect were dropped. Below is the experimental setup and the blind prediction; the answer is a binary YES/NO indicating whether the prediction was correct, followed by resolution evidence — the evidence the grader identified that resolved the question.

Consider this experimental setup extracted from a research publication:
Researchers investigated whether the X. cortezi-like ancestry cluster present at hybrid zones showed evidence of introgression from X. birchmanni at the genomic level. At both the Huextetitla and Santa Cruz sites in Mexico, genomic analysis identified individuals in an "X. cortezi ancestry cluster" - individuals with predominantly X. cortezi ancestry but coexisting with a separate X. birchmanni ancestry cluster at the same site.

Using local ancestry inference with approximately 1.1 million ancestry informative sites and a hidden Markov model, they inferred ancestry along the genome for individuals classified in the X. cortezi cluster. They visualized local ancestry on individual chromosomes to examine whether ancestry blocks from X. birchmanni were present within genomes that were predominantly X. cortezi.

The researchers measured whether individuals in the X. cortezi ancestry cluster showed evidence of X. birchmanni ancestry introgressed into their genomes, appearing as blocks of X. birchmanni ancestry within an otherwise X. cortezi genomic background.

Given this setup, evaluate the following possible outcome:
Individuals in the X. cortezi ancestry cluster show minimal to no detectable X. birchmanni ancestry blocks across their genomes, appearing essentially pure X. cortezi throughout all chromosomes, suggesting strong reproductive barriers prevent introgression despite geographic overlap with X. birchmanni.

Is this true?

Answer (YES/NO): NO